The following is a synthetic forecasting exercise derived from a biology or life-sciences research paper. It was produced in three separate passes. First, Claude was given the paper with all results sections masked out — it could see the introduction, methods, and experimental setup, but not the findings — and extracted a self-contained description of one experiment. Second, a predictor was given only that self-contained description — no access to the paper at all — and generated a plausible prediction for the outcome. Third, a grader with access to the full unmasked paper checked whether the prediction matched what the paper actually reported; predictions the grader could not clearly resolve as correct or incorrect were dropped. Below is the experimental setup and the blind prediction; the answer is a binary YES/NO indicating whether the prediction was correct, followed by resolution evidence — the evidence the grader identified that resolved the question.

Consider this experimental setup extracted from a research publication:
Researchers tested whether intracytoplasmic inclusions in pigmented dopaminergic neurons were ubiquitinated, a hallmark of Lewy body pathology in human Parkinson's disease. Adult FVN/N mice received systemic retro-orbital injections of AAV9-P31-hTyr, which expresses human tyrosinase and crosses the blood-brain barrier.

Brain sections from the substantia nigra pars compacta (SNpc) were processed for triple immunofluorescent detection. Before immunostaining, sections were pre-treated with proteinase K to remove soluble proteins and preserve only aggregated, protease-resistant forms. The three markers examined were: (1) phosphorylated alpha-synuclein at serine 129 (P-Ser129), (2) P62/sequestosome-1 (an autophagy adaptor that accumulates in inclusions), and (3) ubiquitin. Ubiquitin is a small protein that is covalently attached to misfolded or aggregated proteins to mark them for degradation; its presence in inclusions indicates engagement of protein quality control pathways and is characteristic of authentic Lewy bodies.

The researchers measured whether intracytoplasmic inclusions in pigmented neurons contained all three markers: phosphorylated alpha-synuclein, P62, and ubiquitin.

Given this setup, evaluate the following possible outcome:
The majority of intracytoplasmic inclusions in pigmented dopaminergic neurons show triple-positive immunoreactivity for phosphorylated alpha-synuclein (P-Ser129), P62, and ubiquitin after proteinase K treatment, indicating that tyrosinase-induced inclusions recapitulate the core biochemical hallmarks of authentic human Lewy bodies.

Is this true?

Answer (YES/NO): YES